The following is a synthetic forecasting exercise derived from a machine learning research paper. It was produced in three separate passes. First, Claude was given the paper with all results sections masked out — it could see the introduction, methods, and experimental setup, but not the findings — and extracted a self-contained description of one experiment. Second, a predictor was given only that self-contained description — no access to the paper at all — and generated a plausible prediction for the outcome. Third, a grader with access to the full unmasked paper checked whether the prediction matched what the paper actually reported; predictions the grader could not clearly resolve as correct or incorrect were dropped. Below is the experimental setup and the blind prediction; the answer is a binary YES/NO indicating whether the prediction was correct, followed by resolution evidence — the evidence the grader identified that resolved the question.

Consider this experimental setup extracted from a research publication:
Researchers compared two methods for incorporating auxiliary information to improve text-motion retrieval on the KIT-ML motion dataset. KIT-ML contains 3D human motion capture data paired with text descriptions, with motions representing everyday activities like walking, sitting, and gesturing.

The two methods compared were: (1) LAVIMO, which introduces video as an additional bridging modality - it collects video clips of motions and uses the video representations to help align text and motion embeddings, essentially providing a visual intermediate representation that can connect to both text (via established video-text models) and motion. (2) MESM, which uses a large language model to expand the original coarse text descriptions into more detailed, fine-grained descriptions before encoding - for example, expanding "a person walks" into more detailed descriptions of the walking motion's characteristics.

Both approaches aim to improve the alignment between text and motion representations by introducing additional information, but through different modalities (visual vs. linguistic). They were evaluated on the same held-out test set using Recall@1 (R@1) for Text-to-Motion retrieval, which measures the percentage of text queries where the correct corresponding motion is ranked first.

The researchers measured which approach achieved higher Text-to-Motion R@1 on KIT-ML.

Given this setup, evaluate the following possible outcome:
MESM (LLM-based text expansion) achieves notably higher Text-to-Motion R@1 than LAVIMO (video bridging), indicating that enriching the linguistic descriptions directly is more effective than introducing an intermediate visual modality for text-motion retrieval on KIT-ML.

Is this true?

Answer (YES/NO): NO